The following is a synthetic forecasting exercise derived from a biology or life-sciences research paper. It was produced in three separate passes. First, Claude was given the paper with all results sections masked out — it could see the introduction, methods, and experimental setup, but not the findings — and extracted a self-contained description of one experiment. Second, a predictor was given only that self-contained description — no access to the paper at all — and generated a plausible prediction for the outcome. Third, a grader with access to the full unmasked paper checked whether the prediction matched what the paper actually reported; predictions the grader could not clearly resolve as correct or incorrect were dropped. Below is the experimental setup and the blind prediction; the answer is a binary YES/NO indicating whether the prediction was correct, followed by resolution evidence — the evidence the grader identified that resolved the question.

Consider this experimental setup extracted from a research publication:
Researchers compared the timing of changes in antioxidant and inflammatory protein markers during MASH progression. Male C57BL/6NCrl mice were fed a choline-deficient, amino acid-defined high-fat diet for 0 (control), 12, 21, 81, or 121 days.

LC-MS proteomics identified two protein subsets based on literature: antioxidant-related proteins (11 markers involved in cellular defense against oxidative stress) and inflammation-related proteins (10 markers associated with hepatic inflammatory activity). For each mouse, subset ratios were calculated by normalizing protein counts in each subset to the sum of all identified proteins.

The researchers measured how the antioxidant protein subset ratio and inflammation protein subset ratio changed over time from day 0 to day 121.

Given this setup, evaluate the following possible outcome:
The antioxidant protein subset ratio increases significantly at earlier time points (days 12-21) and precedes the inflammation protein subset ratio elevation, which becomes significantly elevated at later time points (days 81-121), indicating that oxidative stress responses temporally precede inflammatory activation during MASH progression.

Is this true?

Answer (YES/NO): NO